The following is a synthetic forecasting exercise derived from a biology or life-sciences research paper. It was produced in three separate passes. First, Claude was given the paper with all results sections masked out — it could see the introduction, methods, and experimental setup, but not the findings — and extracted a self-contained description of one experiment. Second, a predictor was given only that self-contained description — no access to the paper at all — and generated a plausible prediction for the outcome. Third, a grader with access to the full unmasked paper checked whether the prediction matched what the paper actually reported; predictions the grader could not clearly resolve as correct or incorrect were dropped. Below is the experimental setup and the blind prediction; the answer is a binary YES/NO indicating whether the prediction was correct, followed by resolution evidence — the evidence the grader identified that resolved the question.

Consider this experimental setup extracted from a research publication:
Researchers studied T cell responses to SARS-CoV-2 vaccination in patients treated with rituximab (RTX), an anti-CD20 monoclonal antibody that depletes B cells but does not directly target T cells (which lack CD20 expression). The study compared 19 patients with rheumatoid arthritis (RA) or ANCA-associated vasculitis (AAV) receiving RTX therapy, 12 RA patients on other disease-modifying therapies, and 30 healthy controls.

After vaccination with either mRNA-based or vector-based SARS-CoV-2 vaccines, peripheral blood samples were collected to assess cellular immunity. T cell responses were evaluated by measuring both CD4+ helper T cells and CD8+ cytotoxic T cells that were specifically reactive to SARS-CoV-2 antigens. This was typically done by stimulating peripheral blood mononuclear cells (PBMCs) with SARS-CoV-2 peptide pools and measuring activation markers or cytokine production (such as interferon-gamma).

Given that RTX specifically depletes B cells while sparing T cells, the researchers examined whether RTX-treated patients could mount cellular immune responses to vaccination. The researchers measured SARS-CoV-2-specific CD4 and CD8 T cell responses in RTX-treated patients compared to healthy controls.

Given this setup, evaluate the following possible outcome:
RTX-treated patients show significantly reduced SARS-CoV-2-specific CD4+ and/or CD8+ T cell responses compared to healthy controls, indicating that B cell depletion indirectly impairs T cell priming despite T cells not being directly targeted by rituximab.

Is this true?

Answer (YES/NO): YES